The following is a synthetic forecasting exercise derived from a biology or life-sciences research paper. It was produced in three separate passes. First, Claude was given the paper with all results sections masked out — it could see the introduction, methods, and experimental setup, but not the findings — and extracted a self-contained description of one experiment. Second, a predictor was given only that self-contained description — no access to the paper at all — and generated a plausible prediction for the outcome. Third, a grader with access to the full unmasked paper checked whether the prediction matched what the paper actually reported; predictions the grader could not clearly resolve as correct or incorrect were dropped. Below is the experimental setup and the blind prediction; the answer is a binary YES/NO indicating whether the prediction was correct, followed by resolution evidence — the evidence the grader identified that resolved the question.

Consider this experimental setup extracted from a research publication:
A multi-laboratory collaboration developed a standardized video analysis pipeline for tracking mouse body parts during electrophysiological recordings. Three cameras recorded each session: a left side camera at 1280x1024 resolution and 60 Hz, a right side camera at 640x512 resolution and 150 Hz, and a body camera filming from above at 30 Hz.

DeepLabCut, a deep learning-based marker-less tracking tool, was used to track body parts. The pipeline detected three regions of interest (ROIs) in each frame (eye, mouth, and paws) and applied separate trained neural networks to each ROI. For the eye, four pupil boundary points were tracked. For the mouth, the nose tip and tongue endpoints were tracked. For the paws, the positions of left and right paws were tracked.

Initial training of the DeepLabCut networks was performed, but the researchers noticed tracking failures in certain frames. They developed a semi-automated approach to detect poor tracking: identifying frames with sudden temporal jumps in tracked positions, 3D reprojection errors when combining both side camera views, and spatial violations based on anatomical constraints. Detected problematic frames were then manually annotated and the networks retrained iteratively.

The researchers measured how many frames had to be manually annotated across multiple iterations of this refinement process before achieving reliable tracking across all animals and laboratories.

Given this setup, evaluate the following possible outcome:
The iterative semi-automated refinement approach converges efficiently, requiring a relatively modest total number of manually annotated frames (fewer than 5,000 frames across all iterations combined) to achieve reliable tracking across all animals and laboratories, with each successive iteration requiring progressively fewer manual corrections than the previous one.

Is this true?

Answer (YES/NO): NO